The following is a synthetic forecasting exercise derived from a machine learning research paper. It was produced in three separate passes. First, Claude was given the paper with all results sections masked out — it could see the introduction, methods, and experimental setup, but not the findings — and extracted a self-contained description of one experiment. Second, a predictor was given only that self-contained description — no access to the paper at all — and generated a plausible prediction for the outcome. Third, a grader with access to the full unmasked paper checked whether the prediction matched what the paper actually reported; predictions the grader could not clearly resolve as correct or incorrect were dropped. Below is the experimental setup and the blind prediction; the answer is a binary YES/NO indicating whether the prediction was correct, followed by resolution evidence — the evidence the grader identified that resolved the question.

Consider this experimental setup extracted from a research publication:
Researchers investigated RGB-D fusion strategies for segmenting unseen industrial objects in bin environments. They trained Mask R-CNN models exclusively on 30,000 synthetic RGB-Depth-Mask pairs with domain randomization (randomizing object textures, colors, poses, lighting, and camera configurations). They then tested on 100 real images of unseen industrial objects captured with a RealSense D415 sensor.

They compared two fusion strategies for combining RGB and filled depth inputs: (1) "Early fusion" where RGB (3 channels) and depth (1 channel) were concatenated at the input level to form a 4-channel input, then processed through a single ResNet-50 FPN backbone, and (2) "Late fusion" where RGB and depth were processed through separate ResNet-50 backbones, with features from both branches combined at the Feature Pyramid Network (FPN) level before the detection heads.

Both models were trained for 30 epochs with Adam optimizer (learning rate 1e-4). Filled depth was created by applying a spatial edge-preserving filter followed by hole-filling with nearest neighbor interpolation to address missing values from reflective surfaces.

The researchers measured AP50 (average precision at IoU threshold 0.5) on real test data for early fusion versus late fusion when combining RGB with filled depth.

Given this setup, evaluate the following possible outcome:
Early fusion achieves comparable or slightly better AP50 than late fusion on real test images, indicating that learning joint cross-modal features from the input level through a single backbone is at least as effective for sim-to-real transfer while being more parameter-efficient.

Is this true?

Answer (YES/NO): NO